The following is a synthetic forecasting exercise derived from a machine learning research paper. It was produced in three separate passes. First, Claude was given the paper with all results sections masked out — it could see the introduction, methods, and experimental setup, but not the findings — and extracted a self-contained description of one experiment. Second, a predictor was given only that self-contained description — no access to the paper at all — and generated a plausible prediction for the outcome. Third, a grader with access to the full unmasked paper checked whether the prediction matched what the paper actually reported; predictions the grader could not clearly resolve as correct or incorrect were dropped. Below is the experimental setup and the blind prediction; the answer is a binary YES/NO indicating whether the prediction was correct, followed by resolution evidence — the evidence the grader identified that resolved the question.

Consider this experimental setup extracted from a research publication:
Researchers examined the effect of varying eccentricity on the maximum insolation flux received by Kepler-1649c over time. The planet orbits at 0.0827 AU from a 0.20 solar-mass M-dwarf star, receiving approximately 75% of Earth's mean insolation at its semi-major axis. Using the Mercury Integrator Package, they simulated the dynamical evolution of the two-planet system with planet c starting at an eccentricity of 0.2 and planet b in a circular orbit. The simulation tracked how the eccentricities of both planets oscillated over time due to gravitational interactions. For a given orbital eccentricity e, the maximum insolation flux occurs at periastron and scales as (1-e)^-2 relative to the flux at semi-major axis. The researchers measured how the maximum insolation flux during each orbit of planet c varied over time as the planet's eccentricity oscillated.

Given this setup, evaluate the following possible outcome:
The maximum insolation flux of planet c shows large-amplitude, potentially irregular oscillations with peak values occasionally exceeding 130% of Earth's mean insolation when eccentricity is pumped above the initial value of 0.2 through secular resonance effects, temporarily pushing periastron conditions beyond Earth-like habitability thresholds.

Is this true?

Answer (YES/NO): NO